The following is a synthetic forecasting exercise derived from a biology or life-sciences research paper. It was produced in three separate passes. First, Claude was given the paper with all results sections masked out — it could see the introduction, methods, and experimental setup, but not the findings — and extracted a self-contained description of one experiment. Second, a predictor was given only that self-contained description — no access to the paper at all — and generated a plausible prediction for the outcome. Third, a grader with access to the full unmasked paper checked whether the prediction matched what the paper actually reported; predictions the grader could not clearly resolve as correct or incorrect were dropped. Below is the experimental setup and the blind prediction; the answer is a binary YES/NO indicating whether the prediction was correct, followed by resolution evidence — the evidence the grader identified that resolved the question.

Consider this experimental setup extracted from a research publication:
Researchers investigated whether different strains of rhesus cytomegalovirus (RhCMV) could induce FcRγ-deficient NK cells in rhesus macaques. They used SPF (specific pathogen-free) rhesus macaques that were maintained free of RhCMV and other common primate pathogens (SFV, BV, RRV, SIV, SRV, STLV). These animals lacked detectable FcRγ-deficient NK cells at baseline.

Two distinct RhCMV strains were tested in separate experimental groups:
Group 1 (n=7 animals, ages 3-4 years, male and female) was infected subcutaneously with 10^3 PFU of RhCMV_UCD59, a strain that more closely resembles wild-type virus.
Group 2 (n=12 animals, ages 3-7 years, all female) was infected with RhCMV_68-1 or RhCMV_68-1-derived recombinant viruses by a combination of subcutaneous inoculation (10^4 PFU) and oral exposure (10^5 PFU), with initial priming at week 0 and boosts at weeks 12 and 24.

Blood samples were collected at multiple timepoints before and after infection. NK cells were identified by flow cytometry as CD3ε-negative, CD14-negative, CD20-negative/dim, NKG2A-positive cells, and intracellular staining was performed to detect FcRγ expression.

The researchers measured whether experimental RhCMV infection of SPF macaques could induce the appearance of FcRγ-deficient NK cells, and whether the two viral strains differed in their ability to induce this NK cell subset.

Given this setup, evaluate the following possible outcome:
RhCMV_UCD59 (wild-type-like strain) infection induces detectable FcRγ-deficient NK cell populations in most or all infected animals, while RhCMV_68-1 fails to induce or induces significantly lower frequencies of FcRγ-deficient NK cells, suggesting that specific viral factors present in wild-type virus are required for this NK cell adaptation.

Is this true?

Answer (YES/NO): YES